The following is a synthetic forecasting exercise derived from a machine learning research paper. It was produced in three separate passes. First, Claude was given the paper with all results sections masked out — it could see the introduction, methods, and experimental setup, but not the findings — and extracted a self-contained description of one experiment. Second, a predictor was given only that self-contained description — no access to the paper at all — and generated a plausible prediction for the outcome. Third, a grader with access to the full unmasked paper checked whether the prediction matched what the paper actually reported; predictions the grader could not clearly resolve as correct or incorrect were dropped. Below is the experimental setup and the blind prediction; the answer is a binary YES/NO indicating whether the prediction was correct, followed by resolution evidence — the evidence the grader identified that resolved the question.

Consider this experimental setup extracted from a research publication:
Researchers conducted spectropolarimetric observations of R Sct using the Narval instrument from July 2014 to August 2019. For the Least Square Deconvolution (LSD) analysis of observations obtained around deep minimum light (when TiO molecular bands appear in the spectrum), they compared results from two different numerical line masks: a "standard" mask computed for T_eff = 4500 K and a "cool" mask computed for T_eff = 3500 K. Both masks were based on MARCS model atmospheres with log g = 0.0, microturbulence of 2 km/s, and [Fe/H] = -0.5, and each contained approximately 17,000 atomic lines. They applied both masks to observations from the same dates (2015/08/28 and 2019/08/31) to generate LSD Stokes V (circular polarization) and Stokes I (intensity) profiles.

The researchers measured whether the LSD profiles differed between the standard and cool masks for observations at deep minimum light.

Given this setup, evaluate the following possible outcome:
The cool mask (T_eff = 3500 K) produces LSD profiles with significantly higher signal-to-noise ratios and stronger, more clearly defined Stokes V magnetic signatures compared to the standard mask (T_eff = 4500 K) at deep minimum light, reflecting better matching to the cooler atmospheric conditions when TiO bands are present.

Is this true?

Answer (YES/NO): NO